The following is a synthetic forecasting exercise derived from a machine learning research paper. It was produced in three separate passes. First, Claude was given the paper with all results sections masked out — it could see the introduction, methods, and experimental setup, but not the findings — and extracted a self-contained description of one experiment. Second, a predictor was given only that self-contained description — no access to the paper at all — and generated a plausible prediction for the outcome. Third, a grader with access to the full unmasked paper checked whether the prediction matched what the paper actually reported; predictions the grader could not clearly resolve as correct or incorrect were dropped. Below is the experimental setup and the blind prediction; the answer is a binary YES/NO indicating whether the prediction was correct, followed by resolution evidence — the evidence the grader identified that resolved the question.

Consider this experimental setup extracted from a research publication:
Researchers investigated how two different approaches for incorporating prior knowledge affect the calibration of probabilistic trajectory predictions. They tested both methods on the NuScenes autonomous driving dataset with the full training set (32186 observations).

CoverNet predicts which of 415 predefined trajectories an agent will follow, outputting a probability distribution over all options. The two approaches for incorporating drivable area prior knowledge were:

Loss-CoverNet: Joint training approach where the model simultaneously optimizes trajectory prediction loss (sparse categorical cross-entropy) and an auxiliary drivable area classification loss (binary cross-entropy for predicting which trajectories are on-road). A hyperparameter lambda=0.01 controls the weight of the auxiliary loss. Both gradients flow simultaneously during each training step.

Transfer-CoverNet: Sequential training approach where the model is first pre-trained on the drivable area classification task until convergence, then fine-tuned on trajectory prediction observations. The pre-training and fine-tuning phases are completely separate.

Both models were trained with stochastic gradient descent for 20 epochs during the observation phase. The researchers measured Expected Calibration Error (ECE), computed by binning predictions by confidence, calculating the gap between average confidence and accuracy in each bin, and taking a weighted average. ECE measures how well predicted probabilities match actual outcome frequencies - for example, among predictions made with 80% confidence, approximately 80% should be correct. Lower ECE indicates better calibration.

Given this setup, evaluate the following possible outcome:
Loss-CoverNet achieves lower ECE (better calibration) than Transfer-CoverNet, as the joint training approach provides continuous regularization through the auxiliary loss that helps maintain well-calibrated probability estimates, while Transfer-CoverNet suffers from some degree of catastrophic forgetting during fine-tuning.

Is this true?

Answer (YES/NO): NO